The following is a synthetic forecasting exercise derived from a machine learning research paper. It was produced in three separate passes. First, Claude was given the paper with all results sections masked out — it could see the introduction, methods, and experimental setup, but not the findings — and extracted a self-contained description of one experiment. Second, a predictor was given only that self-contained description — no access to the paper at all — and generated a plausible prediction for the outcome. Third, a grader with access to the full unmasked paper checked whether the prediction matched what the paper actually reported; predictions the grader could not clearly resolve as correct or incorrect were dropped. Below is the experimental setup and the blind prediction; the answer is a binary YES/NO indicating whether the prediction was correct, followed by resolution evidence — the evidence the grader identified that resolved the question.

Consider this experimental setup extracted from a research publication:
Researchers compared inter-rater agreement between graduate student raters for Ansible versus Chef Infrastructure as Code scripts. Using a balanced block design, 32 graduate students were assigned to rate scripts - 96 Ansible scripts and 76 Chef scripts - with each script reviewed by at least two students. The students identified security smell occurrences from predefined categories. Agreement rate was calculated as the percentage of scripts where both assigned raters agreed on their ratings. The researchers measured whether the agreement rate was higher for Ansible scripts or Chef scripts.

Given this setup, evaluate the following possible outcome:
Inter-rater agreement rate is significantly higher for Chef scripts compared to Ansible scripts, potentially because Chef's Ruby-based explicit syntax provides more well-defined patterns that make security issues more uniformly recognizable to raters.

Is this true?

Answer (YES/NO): YES